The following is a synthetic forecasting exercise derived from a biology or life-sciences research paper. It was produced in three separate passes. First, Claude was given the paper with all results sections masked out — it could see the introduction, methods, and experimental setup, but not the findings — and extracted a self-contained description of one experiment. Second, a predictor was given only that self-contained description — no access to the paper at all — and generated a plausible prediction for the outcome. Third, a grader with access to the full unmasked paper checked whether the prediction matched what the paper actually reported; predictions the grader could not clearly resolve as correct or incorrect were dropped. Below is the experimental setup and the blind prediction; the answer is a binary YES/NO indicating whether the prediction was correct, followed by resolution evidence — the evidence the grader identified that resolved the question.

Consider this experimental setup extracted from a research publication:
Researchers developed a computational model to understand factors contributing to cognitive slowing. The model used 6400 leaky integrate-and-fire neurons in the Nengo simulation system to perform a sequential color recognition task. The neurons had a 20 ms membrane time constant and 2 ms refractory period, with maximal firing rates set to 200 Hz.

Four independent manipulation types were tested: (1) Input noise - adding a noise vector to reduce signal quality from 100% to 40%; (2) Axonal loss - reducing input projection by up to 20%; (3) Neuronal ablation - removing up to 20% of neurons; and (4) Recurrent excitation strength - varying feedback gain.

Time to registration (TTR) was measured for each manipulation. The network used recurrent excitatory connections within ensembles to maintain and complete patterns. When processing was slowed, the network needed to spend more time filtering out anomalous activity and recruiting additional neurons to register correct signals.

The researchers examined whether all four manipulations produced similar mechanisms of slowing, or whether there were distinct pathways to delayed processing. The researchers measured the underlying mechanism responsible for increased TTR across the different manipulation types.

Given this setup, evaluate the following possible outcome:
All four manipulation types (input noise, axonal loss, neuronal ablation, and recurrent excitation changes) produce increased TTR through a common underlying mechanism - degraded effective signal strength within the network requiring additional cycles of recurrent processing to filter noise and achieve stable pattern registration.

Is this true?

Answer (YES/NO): NO